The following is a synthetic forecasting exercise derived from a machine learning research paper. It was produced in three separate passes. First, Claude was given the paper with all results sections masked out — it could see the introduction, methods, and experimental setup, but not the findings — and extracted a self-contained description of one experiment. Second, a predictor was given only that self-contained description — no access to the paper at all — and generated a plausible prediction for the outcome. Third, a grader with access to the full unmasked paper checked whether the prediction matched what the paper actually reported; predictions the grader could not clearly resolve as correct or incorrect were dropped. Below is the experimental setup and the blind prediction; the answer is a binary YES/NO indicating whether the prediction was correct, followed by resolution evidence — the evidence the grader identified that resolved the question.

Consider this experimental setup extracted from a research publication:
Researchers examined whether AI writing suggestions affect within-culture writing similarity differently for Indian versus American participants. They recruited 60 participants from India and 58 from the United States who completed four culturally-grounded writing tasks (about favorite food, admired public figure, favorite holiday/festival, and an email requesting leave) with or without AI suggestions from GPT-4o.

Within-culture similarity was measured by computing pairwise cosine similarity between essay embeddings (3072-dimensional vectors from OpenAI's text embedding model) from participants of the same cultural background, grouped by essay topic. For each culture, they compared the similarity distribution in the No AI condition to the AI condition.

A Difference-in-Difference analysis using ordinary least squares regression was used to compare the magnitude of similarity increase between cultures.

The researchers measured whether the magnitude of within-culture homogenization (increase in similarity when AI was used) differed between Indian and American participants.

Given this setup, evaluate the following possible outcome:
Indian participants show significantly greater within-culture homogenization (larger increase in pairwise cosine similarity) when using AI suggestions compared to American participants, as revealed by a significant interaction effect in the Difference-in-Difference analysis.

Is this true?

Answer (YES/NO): NO